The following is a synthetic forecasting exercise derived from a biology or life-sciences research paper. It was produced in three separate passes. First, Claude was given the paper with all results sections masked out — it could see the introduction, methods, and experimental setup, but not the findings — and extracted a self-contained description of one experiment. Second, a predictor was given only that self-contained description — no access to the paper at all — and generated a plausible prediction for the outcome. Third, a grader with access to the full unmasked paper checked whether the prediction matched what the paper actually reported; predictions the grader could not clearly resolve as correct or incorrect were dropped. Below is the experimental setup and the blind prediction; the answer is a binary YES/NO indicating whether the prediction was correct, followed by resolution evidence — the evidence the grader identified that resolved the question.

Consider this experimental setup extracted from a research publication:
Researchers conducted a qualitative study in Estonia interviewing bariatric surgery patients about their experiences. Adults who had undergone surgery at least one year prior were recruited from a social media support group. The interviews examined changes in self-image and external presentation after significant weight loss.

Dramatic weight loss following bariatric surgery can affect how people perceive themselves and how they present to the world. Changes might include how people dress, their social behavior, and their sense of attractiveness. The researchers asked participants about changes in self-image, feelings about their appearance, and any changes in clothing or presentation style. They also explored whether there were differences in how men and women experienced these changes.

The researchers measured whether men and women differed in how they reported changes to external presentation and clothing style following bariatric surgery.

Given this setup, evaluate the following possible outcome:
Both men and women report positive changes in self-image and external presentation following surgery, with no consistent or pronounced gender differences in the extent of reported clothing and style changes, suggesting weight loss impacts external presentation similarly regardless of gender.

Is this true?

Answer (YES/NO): NO